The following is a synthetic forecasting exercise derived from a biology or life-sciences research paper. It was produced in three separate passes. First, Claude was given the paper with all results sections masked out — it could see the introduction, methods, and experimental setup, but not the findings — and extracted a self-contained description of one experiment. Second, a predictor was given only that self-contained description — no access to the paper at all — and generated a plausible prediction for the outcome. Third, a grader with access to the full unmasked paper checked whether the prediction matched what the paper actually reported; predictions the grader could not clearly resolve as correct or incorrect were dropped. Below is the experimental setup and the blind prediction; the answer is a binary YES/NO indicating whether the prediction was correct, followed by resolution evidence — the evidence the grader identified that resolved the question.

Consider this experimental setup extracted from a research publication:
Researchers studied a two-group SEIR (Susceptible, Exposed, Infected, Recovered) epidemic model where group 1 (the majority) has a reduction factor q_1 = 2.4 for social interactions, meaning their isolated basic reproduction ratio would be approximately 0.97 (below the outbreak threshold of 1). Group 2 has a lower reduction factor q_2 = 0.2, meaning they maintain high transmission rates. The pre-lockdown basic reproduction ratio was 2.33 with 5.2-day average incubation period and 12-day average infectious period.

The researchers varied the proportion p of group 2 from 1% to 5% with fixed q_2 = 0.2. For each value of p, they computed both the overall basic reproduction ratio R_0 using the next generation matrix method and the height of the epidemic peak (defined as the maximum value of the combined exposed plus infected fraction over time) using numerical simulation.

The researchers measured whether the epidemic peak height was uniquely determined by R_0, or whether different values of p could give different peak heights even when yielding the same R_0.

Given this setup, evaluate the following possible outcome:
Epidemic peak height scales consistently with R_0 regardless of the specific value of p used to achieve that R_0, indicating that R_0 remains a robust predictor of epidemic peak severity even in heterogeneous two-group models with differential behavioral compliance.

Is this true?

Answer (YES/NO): NO